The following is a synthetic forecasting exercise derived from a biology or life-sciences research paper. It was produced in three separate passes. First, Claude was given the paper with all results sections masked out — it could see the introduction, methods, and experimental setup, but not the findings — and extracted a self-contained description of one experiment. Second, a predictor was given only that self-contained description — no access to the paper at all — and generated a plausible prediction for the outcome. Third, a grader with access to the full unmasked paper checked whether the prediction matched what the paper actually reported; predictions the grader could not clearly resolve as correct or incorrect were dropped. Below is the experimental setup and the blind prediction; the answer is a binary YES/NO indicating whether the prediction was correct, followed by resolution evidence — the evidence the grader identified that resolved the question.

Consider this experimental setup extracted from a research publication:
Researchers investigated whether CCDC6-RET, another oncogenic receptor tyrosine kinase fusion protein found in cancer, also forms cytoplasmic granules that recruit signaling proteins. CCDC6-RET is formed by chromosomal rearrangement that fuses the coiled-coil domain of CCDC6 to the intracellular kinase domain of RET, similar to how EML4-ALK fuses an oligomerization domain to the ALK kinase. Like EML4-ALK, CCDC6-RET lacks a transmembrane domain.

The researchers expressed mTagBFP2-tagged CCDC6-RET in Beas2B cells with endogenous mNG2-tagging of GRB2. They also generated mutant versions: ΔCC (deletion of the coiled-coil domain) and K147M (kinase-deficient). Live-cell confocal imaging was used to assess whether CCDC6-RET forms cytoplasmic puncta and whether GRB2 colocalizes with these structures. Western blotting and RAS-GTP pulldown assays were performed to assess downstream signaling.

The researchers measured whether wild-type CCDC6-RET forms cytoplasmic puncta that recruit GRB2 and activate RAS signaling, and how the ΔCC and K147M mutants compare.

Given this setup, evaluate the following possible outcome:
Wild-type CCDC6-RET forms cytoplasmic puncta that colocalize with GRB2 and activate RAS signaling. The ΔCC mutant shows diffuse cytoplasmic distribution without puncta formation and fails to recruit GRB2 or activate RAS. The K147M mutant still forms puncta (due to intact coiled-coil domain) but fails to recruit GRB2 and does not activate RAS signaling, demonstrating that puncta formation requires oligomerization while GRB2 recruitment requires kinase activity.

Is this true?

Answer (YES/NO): NO